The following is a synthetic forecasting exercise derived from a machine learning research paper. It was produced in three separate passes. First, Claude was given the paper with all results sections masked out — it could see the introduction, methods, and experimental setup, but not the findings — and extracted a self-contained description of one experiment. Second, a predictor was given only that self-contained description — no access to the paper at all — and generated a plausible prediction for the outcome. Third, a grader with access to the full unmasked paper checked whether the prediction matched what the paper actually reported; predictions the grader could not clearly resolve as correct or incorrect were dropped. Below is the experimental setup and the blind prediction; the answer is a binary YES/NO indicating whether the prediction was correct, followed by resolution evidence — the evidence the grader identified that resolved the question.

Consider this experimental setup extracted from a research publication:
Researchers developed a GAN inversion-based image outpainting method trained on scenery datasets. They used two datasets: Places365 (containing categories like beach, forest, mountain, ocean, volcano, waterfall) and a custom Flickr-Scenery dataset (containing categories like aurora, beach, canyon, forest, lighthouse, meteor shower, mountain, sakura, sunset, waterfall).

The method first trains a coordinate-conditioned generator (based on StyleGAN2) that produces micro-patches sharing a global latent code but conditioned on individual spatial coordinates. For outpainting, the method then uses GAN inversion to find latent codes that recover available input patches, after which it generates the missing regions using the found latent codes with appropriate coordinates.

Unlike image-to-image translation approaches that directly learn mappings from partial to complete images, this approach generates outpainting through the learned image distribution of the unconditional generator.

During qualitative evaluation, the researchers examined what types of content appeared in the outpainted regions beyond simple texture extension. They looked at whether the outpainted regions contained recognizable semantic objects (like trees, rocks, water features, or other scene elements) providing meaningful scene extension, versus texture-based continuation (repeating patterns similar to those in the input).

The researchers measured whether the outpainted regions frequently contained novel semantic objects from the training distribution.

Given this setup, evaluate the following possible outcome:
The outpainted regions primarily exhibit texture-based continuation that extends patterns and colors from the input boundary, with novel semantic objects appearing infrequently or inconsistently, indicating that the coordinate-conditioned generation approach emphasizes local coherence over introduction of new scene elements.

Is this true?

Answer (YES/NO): NO